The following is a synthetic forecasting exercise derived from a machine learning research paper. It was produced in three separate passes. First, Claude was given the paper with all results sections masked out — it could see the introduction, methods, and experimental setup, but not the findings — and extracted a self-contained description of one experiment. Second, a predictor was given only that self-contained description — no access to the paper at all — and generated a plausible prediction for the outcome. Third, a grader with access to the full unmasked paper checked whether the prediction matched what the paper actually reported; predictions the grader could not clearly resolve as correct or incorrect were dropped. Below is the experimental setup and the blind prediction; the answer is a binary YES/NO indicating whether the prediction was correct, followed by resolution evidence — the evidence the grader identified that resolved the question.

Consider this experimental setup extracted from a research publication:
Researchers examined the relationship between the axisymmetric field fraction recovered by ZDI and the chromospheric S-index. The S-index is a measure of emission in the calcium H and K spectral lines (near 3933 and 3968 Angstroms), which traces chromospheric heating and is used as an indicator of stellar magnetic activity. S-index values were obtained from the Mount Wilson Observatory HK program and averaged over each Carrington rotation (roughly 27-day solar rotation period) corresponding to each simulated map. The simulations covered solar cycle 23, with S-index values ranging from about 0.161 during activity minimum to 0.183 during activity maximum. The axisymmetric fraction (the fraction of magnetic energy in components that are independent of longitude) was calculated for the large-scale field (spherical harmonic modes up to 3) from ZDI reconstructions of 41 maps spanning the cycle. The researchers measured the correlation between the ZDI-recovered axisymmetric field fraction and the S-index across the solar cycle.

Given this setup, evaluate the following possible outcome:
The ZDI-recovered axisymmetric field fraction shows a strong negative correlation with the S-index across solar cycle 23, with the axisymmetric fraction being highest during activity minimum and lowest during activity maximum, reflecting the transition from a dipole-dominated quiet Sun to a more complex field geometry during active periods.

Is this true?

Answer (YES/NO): YES